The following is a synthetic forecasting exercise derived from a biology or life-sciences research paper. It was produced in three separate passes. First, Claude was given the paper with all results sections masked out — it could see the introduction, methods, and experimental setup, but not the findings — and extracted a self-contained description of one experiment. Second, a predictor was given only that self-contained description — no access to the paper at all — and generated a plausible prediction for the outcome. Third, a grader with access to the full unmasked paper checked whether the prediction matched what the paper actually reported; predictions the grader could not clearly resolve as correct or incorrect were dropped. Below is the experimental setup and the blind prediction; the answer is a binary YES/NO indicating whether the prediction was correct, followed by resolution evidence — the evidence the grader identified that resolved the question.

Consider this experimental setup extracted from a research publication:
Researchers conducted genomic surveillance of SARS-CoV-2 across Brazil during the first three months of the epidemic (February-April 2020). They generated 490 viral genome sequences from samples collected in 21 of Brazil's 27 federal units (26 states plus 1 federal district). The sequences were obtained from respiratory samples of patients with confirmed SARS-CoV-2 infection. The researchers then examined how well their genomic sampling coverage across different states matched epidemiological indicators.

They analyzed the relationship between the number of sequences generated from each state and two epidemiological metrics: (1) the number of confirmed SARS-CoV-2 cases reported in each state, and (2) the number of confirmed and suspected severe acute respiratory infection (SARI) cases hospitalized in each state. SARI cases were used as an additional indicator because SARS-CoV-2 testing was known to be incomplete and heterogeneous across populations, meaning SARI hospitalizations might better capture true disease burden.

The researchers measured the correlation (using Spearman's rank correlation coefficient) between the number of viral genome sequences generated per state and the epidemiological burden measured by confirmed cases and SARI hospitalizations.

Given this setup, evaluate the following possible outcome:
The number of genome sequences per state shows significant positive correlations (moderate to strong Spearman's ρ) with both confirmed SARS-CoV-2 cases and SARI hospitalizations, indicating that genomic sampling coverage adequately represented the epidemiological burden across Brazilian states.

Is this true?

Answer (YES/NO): YES